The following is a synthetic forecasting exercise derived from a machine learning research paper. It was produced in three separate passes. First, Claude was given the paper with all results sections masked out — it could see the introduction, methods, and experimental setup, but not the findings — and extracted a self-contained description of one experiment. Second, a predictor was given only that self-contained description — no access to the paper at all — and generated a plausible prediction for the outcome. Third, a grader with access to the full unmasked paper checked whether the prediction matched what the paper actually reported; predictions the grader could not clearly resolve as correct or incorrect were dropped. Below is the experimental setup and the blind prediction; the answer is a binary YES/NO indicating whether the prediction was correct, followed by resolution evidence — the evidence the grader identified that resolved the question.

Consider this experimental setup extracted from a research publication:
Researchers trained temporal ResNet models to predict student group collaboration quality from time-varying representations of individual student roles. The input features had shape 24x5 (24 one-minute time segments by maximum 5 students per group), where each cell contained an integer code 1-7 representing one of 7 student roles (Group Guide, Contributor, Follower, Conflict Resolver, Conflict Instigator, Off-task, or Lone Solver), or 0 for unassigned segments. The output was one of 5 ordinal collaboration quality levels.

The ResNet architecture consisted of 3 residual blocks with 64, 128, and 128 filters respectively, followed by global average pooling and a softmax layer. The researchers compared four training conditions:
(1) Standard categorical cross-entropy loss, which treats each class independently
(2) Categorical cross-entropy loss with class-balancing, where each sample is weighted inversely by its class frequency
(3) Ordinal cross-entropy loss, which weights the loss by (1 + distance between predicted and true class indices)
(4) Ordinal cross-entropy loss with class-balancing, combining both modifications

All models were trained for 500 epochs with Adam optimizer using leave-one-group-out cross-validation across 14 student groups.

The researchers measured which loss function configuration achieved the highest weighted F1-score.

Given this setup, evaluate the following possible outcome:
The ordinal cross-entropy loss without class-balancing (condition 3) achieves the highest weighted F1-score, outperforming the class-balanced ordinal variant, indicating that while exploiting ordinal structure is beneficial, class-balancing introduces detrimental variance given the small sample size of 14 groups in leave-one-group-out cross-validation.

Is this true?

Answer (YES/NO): NO